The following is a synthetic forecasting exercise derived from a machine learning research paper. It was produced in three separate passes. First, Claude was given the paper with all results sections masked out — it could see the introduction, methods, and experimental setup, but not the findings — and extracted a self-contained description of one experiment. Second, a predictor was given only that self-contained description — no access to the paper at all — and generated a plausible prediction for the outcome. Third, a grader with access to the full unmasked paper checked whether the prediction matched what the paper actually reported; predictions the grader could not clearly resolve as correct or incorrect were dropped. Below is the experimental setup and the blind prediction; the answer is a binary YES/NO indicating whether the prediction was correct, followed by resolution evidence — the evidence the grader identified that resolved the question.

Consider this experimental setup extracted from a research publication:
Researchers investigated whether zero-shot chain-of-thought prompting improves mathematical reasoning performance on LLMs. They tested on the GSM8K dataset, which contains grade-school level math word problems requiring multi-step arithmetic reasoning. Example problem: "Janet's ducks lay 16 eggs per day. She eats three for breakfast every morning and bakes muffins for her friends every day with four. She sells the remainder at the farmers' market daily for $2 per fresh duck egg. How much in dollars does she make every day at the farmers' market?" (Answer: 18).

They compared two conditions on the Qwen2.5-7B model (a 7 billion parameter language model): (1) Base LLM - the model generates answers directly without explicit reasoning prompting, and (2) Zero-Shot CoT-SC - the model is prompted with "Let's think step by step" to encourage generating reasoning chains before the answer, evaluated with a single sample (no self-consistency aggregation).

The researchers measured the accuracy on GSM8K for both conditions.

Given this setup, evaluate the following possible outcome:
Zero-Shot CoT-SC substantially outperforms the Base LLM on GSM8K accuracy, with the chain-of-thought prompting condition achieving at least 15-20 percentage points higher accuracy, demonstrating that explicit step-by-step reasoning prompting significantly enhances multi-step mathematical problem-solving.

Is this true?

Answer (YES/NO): NO